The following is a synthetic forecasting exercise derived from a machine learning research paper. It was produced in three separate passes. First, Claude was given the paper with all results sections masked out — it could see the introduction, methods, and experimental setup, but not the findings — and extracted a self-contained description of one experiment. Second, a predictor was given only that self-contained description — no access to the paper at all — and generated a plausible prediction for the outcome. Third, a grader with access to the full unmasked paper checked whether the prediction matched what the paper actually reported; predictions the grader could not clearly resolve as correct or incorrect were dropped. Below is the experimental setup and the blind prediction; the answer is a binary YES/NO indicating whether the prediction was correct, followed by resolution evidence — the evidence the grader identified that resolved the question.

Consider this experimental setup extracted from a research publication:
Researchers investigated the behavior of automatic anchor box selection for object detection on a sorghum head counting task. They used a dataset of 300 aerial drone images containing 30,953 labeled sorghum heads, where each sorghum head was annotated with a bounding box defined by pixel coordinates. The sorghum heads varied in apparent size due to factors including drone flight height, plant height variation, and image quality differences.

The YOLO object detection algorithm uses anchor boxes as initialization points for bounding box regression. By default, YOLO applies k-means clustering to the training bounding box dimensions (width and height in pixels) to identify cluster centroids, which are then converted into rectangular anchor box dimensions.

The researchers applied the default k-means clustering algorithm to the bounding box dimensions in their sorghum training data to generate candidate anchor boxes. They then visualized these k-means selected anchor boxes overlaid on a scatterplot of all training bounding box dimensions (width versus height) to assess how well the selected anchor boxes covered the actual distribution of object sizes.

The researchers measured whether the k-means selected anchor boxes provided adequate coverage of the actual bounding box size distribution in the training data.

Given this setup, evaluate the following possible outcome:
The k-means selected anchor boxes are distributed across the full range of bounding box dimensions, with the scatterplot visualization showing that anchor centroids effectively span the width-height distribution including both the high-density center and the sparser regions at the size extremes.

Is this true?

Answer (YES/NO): NO